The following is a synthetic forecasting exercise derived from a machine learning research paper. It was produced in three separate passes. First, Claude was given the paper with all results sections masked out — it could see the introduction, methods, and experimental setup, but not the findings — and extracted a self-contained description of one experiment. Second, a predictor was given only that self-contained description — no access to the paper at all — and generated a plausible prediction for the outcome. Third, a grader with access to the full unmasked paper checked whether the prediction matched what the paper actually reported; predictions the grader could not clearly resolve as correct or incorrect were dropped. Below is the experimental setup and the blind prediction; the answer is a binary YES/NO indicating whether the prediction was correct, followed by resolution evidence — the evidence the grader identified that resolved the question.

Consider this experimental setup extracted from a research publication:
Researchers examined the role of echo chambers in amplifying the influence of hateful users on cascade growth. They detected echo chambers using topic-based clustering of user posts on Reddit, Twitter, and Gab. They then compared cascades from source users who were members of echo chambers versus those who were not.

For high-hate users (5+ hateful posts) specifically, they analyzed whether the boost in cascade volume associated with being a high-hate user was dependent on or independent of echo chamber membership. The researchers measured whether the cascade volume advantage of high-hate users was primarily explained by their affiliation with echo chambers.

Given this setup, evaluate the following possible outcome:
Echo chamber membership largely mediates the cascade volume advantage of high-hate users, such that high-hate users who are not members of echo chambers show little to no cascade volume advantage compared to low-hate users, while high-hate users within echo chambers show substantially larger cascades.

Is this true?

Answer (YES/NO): YES